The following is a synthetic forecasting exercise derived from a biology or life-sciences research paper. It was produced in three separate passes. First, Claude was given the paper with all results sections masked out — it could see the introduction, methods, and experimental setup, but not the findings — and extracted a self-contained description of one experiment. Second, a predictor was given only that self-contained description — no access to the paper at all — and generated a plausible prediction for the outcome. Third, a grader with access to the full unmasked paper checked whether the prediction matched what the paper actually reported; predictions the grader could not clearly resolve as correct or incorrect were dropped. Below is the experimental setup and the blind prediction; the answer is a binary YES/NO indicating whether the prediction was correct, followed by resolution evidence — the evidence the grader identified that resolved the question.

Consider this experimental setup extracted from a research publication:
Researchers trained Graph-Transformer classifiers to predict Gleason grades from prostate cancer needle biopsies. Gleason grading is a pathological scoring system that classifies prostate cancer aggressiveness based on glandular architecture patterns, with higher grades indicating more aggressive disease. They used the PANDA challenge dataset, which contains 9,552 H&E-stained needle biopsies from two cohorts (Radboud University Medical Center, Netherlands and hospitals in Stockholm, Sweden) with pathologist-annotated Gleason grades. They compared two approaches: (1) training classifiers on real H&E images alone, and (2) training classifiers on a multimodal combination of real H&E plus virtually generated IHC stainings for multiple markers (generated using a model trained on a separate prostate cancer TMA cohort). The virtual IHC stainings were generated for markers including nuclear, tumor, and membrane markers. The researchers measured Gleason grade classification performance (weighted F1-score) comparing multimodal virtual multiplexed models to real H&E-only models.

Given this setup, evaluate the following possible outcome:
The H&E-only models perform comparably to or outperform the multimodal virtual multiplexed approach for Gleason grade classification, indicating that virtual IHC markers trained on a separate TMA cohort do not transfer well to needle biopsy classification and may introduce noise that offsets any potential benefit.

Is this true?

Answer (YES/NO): NO